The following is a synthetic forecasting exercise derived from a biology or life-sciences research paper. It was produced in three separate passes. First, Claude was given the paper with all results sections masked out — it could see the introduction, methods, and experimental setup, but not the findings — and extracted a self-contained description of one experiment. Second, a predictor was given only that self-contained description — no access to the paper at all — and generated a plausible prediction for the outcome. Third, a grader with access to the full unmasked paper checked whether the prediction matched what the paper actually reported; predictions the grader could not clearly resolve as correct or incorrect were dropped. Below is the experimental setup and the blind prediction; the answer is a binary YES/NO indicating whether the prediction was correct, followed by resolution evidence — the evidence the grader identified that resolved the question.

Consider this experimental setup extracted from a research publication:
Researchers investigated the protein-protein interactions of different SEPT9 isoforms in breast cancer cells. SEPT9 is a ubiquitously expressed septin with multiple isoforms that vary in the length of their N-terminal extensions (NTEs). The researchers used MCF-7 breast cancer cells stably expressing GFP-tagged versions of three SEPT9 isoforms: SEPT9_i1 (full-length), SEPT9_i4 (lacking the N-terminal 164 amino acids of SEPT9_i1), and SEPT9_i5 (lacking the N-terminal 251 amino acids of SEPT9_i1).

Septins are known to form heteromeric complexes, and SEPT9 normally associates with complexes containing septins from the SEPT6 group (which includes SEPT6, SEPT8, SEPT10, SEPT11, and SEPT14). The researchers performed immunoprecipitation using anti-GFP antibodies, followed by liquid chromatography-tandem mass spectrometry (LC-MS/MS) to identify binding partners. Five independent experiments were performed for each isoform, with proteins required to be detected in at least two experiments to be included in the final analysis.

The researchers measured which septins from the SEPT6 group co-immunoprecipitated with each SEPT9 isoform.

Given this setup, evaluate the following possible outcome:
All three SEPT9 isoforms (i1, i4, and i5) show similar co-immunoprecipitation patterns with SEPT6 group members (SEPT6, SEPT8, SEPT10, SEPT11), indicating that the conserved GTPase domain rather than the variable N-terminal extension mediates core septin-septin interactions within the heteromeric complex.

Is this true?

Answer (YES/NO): NO